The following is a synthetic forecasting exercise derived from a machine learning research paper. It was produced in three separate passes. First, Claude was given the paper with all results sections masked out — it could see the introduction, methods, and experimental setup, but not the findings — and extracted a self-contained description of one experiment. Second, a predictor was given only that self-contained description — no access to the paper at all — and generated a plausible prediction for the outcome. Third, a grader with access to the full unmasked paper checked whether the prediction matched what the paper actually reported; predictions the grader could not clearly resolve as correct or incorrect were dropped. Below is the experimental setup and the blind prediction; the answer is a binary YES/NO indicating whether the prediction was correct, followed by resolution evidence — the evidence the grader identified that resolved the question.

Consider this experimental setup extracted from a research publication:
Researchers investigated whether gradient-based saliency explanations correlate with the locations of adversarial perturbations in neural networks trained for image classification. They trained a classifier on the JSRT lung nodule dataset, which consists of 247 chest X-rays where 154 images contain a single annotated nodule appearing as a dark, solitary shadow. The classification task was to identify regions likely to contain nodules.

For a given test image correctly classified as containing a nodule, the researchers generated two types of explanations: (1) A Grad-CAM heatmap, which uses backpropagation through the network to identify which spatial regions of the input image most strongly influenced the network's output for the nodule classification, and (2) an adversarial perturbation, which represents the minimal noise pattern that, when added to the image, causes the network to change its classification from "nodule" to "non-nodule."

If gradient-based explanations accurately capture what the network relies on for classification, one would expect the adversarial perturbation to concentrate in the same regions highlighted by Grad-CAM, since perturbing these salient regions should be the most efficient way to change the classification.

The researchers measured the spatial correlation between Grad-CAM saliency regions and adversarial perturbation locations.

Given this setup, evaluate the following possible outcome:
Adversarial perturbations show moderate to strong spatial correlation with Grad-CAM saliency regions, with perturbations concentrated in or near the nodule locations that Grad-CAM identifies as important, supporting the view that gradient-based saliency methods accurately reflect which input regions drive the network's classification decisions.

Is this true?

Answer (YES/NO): NO